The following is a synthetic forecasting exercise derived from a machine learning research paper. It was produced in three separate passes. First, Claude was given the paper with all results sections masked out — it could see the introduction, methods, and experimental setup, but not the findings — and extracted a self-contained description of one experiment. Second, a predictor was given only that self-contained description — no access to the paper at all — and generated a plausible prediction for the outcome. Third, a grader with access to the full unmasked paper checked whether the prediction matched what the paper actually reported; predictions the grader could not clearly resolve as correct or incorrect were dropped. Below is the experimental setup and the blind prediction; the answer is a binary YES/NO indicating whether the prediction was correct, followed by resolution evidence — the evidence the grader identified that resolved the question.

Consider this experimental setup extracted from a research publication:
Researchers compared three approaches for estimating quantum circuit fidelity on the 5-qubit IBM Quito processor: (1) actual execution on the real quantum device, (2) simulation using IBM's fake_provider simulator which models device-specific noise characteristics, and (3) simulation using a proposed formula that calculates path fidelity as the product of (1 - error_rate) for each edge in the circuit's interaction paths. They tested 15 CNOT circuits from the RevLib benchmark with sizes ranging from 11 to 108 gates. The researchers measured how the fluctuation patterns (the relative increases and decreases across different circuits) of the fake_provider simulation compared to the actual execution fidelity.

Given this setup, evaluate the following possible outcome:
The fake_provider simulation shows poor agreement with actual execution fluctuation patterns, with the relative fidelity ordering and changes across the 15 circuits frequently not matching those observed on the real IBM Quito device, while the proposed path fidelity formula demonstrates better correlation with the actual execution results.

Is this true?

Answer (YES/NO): NO